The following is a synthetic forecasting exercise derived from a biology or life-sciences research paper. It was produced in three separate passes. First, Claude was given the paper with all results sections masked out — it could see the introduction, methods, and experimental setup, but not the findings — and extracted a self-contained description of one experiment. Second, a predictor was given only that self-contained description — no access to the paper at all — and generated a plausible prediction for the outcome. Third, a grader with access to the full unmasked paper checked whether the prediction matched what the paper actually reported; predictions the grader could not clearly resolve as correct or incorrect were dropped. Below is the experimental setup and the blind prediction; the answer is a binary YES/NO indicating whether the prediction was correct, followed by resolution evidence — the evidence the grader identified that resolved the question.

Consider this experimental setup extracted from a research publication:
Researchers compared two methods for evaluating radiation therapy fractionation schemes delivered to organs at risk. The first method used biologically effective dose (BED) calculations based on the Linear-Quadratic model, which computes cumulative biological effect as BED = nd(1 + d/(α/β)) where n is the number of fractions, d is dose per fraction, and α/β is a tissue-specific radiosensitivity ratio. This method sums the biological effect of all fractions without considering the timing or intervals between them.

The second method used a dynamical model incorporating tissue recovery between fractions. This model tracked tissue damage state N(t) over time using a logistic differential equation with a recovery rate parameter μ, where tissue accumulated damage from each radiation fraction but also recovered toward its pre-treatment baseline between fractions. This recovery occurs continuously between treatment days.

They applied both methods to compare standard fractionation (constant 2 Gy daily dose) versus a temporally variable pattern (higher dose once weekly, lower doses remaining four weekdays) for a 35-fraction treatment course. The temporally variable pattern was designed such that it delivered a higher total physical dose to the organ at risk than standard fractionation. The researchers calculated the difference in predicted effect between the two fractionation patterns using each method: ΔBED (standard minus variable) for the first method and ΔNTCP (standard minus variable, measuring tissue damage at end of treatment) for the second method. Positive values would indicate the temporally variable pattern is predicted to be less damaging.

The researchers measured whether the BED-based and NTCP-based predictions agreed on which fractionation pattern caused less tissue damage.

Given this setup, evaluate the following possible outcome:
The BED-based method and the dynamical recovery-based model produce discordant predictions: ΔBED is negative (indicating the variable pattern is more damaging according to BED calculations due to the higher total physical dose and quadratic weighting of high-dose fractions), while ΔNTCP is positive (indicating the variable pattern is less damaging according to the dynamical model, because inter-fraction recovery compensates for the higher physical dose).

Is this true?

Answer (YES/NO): YES